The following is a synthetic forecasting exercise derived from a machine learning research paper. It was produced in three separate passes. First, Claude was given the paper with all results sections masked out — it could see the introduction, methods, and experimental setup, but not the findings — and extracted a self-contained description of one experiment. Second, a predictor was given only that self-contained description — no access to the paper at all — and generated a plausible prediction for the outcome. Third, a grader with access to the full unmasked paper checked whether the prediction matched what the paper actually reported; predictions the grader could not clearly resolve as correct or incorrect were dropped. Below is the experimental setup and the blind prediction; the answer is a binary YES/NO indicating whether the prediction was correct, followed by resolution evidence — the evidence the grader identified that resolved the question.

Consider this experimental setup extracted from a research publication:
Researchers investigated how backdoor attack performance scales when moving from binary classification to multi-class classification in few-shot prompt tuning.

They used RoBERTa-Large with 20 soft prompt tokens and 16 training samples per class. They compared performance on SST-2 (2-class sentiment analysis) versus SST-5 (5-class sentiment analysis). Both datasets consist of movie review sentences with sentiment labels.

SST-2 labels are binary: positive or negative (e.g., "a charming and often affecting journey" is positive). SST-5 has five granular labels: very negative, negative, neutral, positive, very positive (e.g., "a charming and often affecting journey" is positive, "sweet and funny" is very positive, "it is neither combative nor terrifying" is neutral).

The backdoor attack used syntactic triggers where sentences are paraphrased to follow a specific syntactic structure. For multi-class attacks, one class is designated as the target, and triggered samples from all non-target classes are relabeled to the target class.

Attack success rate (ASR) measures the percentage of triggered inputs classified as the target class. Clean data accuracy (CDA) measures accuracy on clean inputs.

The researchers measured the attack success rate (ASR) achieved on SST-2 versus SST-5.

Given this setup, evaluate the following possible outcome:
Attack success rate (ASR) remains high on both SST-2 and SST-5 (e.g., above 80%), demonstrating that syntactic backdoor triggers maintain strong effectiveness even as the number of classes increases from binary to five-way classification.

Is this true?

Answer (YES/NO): YES